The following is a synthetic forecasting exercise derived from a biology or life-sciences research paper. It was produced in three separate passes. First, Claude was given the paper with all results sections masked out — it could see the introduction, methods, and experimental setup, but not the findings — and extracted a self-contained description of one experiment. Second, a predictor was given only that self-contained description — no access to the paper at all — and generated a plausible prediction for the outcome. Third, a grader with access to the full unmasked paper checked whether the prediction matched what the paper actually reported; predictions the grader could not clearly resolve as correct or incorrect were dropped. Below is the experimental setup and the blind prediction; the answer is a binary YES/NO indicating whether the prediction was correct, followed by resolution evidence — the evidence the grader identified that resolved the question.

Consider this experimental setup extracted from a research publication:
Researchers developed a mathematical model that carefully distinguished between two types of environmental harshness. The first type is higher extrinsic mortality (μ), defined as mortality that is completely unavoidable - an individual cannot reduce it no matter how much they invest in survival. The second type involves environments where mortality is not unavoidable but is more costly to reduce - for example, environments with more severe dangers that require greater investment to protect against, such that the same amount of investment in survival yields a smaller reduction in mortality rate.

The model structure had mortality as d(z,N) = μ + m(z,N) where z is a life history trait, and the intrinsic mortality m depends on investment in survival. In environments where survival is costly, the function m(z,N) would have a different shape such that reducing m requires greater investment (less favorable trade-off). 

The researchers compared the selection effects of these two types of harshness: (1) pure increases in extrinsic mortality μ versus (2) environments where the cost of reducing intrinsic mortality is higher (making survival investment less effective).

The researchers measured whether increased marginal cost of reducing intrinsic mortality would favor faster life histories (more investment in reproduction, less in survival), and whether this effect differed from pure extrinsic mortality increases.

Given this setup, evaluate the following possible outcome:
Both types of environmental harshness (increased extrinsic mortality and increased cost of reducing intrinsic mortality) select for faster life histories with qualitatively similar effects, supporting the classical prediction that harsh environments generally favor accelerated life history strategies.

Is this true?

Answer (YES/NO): NO